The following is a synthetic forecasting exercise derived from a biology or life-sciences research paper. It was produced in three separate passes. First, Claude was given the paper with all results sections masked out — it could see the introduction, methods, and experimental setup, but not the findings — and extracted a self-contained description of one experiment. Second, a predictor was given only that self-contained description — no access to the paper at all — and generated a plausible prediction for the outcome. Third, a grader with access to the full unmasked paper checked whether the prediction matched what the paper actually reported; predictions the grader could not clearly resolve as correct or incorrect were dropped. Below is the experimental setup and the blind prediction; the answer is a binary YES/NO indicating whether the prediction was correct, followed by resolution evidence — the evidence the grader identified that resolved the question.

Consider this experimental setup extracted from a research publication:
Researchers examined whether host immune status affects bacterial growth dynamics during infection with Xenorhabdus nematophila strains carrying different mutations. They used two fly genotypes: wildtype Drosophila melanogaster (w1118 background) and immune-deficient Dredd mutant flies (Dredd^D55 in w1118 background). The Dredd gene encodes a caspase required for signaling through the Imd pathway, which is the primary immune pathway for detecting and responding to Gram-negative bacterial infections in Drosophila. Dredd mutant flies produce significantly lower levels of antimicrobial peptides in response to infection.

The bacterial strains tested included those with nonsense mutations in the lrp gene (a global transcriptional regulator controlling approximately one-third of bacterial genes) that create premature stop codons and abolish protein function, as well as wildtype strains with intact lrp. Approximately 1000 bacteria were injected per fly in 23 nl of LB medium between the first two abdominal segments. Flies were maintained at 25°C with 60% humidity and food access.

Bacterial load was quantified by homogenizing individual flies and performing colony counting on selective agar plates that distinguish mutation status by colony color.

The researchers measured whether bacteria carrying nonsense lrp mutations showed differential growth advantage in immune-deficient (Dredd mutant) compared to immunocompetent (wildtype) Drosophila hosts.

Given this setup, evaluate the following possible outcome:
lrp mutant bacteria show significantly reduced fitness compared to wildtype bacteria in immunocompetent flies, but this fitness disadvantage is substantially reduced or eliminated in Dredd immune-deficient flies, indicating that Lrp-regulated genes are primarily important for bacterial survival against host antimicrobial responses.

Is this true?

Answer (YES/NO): NO